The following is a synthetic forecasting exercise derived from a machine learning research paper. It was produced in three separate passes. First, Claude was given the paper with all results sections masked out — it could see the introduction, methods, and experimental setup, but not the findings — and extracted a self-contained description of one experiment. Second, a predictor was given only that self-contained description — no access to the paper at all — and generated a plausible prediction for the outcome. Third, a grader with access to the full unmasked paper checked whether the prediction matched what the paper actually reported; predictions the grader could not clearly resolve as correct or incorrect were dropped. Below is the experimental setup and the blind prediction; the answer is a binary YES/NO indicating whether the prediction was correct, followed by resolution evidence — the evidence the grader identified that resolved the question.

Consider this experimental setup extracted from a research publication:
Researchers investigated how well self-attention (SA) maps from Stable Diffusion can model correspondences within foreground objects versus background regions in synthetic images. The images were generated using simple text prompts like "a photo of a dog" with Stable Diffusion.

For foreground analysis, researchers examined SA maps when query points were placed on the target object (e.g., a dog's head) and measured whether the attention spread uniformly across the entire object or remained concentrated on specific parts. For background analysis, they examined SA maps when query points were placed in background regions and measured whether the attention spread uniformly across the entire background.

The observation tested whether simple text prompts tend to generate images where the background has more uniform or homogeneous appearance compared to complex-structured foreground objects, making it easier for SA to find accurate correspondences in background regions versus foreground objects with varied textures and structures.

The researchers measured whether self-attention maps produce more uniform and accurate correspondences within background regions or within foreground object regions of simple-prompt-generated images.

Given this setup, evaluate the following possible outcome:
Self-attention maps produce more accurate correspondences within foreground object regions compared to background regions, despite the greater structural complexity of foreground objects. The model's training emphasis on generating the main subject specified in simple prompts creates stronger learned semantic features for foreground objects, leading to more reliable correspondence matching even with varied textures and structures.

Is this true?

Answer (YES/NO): NO